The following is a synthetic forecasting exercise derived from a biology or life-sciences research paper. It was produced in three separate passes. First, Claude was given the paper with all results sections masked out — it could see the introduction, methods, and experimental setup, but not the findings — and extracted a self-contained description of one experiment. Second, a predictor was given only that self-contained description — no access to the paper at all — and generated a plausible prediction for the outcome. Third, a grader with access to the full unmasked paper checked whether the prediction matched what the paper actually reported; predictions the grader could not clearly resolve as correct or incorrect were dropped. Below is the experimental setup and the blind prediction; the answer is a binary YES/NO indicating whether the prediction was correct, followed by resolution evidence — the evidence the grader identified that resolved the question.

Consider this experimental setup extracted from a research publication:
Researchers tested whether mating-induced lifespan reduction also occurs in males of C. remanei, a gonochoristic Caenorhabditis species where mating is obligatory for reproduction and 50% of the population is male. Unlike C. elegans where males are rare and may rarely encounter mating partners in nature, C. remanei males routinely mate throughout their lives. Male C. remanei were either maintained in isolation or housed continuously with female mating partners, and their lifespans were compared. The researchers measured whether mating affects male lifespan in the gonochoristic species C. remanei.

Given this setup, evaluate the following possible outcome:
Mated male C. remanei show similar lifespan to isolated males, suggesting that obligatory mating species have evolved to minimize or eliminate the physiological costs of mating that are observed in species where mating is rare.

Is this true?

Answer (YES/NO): NO